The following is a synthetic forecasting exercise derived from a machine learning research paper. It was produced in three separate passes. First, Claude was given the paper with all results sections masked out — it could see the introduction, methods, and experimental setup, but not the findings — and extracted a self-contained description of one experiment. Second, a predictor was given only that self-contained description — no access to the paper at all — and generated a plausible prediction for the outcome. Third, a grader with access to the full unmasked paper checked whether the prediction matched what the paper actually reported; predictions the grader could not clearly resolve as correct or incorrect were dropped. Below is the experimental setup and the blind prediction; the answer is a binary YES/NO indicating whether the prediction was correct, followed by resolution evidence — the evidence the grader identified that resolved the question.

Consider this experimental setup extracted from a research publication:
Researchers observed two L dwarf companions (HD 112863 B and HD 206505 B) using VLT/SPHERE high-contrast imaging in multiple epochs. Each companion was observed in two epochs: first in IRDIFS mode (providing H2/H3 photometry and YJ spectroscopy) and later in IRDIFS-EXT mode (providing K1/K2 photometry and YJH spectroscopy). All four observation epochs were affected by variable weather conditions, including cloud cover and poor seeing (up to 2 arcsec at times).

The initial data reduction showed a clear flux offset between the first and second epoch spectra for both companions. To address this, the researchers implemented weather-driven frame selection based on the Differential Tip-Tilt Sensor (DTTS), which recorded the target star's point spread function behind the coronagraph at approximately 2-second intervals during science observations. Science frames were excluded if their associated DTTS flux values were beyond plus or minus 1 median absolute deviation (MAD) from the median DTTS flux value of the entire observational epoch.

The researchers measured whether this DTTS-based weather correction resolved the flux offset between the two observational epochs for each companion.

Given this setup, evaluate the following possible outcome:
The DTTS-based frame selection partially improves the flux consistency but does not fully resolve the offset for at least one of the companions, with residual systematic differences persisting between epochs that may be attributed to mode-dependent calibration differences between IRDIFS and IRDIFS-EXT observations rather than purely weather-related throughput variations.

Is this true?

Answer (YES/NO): NO